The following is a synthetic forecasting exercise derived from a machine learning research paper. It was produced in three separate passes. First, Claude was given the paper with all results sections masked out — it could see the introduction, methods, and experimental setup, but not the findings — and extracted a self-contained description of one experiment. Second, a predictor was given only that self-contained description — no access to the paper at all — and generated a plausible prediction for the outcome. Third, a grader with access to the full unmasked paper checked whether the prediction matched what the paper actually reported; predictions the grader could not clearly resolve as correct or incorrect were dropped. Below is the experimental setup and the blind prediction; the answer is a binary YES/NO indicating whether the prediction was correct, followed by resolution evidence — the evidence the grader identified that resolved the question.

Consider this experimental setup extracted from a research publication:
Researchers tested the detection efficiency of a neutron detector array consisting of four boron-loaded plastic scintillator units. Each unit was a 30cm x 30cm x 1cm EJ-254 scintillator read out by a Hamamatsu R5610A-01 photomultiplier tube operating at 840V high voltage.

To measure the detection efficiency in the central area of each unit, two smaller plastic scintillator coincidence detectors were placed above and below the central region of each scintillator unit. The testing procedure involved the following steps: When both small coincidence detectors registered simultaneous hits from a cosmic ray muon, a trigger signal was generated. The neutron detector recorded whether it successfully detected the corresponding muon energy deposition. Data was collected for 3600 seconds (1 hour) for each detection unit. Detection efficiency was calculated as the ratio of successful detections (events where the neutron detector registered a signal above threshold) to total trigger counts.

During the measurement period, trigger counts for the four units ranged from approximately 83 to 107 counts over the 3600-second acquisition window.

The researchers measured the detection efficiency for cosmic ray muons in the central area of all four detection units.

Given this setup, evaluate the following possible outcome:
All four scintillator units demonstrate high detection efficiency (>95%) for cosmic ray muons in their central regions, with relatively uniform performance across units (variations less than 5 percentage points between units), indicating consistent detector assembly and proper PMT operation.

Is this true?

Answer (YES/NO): YES